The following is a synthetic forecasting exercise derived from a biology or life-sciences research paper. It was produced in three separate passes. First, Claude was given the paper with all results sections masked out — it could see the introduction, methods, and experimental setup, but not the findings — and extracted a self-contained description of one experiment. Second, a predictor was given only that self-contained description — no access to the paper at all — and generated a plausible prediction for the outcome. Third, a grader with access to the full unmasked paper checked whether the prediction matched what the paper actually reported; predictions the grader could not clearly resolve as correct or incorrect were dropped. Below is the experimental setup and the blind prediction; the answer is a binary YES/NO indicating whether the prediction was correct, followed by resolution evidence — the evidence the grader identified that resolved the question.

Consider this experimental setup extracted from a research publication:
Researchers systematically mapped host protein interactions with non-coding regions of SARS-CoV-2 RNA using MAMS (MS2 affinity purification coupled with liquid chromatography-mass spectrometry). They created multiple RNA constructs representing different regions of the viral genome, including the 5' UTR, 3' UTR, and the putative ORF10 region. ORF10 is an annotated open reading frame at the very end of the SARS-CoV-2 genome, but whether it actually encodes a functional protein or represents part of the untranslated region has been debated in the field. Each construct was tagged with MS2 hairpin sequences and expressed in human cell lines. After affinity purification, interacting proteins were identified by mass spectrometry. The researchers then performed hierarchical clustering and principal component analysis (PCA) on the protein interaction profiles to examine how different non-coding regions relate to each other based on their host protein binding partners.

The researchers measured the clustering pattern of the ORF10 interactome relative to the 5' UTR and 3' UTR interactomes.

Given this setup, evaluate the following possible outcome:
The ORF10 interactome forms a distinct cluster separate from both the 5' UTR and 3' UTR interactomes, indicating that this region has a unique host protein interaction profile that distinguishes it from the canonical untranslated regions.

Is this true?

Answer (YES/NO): NO